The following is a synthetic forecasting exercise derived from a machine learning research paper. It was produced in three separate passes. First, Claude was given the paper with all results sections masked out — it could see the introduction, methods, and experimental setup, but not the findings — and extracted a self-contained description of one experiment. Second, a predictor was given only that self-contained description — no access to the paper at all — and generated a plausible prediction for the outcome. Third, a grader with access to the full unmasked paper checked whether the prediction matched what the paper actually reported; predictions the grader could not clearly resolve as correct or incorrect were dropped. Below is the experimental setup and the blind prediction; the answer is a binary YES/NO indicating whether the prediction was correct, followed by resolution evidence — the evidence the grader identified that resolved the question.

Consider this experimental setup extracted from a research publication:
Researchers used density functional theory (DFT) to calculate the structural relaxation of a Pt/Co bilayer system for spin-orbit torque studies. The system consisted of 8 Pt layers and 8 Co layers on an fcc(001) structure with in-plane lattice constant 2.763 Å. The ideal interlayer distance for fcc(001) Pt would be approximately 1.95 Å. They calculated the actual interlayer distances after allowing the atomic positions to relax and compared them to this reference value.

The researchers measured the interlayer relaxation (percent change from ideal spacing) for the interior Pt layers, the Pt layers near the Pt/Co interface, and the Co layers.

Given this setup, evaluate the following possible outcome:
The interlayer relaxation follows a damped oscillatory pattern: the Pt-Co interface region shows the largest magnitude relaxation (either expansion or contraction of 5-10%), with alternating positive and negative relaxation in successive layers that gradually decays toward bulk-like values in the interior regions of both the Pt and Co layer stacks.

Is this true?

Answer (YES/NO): NO